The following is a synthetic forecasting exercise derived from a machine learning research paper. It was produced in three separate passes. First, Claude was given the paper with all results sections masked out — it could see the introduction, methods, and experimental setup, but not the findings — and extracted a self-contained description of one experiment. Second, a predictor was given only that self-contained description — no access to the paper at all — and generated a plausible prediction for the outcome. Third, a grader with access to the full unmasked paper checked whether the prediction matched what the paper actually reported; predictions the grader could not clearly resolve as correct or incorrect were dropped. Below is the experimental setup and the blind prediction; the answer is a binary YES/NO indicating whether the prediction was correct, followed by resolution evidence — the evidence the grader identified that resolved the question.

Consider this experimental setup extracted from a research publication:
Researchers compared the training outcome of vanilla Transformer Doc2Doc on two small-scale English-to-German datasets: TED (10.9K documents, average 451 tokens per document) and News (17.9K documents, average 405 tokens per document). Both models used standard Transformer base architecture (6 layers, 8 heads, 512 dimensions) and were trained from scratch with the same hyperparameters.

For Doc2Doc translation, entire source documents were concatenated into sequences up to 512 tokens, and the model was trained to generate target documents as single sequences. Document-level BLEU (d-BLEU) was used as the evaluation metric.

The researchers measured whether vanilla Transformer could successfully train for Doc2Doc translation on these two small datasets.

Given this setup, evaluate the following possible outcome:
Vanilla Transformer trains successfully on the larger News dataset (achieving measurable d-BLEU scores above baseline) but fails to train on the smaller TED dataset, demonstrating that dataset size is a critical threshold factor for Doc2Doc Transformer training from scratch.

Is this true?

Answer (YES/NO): NO